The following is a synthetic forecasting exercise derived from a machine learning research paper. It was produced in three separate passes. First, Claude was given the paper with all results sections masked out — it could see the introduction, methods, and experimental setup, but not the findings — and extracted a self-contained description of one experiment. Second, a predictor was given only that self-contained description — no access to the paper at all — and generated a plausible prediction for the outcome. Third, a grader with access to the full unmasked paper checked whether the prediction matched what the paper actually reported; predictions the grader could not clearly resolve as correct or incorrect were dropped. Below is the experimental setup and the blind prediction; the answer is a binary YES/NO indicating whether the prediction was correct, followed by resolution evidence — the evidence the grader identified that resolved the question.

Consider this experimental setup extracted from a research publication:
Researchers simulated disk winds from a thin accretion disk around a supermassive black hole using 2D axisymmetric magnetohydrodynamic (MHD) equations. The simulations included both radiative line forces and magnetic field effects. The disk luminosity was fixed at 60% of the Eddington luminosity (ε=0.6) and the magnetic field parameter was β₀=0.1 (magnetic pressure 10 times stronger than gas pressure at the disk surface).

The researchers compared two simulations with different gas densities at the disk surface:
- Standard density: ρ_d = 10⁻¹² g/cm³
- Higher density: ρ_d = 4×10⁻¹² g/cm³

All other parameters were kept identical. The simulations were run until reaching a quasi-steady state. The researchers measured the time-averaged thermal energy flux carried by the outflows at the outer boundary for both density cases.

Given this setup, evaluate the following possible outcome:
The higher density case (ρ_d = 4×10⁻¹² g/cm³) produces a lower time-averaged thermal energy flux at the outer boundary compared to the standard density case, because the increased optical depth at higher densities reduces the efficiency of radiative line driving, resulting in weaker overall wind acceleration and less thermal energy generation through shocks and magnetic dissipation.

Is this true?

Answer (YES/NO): NO